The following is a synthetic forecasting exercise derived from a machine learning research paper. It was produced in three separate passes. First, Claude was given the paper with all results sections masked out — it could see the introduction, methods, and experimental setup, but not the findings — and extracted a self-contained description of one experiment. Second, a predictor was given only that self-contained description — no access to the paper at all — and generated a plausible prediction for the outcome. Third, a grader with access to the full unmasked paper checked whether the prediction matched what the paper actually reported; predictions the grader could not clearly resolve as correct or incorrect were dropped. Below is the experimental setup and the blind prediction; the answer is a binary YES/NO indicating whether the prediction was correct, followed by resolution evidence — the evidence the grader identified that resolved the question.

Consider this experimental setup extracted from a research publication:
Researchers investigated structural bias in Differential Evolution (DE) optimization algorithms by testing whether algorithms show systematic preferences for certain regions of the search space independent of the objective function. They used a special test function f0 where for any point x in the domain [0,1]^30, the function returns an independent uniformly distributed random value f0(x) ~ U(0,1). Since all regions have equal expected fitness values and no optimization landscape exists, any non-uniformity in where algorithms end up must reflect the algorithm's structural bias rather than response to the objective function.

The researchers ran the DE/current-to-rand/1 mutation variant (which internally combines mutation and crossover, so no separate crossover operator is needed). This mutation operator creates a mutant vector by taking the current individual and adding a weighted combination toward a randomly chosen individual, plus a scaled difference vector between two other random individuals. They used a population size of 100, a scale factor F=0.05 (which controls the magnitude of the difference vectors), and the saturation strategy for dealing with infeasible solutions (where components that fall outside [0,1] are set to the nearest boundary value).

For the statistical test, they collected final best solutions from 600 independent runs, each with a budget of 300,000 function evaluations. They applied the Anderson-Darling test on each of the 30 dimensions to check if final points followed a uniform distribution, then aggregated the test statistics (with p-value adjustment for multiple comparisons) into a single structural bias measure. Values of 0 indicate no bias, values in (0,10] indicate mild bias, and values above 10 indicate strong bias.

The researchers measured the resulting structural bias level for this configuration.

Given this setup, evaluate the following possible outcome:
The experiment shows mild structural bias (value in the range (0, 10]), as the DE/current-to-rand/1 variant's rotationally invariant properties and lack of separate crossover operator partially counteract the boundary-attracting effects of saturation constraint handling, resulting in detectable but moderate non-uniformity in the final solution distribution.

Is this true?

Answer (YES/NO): NO